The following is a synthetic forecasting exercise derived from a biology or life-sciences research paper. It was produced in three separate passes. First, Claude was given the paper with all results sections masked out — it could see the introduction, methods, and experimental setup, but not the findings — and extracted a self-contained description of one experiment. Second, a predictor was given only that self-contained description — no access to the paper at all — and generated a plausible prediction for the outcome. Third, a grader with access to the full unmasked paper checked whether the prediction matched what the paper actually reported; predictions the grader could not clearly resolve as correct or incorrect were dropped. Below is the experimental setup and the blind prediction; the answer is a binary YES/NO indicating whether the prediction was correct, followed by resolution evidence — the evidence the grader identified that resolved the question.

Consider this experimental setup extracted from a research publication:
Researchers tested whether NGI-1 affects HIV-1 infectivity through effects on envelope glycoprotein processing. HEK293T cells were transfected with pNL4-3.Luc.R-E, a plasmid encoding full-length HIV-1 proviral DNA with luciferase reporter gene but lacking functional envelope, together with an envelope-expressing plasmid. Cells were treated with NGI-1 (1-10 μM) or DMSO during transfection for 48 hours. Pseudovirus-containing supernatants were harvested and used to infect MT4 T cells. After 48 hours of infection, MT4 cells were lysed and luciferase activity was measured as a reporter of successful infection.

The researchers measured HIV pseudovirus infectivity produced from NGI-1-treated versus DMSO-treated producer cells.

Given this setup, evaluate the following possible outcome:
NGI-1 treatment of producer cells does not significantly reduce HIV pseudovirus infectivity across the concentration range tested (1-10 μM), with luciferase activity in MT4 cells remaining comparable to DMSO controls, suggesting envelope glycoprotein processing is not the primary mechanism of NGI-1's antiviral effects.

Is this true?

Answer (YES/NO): NO